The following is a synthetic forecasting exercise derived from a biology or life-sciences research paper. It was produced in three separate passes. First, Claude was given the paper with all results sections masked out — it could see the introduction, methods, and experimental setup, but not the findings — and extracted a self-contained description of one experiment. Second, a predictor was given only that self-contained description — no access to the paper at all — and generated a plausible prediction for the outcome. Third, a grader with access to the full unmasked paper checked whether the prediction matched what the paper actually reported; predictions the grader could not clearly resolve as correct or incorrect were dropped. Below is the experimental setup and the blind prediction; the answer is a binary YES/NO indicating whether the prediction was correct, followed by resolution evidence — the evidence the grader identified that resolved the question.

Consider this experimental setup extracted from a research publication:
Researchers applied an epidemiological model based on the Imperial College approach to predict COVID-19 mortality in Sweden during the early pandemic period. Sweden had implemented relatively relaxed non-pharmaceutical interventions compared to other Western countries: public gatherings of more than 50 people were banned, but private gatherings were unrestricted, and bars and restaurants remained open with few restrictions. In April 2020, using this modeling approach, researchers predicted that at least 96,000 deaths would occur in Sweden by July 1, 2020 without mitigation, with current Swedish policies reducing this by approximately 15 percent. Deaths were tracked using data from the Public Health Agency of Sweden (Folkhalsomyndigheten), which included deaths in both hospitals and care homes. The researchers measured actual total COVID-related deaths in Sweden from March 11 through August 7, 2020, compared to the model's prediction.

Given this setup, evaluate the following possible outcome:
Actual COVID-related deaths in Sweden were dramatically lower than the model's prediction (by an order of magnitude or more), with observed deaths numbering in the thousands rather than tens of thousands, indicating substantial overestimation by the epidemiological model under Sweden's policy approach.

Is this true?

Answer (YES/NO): YES